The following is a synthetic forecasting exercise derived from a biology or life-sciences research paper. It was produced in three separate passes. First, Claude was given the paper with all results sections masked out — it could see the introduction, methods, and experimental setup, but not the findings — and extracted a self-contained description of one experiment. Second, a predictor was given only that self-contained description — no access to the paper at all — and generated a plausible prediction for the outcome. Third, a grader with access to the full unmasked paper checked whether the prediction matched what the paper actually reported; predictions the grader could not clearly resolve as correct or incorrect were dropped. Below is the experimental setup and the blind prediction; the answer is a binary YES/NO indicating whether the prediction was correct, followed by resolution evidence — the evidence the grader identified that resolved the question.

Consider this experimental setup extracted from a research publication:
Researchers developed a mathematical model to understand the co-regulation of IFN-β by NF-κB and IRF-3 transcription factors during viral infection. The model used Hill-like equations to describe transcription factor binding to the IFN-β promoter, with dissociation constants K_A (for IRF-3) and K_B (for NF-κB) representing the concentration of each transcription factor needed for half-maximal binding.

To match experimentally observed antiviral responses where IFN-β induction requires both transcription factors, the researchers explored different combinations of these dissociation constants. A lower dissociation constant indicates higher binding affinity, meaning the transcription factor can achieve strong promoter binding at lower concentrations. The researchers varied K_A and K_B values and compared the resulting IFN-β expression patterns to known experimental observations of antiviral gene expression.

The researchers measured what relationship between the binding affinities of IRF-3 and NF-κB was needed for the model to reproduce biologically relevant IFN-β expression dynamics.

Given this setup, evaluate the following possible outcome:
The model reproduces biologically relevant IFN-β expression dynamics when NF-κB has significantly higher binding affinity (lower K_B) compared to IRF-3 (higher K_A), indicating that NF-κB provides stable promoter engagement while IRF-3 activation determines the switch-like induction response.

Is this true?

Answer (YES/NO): NO